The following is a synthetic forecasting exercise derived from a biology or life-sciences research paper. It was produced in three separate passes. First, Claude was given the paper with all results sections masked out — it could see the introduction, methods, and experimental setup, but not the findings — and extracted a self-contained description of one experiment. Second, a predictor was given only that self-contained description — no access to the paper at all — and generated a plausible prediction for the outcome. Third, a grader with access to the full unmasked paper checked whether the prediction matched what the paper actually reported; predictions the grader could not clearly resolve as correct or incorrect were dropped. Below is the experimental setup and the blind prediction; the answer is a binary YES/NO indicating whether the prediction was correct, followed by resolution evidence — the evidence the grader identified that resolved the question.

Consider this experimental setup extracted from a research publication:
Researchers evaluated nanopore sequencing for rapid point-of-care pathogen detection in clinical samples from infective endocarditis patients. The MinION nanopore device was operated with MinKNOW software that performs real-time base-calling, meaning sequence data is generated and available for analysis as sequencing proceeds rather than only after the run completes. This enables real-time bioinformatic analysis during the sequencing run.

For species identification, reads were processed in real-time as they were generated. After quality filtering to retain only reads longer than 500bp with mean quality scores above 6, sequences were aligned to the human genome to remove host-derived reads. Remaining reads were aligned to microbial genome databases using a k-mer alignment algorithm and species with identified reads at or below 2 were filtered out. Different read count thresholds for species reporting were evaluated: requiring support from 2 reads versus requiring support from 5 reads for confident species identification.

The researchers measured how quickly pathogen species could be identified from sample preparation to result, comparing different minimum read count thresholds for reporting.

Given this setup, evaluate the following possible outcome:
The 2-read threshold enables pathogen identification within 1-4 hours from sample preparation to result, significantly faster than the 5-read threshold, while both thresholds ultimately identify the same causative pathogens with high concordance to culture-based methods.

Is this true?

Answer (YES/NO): NO